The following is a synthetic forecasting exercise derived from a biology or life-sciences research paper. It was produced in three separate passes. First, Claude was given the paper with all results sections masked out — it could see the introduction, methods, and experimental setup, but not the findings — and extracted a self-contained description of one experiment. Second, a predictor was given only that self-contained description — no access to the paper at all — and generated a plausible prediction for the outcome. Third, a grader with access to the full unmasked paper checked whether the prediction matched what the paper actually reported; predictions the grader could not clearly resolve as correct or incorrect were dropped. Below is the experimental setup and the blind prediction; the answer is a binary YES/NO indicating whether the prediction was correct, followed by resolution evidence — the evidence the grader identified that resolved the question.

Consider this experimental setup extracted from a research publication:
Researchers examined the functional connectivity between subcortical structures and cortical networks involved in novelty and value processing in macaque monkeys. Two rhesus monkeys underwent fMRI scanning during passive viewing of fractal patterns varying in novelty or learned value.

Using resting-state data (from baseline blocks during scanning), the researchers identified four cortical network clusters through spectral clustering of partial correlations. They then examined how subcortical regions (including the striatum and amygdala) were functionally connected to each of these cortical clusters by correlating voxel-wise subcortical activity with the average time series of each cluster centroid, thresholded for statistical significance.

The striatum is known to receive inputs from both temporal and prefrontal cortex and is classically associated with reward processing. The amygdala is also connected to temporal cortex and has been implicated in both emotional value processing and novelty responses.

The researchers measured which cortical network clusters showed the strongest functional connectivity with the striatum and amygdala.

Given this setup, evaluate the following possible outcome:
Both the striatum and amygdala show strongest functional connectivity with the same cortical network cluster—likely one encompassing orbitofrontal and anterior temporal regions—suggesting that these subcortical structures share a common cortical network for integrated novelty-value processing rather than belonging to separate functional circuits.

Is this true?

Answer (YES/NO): NO